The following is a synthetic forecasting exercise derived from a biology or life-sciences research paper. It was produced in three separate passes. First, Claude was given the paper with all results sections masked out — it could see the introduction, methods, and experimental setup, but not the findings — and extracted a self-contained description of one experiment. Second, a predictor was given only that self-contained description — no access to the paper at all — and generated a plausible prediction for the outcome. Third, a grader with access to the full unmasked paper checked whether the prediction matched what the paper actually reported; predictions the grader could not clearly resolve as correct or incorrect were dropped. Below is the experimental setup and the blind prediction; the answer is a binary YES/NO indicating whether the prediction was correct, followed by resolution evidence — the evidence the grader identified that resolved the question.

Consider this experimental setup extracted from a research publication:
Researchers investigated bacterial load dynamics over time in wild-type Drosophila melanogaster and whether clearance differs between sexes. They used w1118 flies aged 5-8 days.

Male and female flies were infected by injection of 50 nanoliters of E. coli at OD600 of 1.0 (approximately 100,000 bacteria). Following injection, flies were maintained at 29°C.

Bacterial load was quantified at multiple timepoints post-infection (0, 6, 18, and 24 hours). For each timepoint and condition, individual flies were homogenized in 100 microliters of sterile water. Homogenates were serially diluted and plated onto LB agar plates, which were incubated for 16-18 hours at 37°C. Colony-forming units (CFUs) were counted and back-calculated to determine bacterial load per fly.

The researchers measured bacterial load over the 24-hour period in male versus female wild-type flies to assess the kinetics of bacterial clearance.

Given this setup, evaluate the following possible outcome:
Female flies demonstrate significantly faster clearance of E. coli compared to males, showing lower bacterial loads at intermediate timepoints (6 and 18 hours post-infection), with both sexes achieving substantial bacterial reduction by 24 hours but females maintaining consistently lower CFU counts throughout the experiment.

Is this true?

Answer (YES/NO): NO